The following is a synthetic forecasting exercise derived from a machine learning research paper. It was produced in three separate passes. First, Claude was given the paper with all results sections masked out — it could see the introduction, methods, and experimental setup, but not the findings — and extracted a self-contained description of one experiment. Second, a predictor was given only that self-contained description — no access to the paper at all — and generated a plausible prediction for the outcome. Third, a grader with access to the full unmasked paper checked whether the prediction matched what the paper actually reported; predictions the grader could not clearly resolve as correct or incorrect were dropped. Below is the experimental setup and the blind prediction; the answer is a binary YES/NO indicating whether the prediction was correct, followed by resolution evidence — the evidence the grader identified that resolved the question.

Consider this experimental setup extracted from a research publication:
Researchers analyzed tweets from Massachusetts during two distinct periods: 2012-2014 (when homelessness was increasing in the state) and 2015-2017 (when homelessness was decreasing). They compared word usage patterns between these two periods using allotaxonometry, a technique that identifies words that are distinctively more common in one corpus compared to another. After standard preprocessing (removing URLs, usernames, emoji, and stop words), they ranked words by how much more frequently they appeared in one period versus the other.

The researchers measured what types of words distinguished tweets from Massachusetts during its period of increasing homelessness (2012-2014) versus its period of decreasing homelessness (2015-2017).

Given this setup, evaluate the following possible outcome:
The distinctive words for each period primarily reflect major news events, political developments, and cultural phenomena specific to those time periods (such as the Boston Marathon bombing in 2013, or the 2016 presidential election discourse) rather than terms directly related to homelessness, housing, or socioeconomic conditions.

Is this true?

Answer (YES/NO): NO